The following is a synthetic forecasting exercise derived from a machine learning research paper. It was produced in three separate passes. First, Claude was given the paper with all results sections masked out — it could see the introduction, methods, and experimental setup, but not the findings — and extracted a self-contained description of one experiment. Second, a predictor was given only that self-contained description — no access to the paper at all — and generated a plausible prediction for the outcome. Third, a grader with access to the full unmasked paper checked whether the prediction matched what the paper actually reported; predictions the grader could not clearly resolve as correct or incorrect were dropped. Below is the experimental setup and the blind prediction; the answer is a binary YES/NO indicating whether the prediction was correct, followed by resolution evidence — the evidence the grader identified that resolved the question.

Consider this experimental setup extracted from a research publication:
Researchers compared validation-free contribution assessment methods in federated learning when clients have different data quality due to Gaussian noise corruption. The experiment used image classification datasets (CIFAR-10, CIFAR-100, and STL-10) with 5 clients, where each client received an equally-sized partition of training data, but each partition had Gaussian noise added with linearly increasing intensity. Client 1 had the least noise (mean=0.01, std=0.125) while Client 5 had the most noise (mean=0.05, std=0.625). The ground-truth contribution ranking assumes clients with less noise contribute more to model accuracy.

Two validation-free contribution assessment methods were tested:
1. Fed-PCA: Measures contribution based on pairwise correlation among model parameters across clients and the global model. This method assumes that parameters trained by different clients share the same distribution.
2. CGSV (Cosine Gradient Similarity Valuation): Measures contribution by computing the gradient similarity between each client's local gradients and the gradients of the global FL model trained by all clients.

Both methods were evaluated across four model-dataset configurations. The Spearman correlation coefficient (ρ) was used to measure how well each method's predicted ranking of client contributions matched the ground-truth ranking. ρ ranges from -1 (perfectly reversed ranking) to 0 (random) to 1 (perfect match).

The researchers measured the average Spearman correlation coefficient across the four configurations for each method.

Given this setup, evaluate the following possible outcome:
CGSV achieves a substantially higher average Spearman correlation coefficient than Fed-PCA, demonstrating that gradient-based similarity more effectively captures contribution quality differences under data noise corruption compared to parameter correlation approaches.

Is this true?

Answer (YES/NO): YES